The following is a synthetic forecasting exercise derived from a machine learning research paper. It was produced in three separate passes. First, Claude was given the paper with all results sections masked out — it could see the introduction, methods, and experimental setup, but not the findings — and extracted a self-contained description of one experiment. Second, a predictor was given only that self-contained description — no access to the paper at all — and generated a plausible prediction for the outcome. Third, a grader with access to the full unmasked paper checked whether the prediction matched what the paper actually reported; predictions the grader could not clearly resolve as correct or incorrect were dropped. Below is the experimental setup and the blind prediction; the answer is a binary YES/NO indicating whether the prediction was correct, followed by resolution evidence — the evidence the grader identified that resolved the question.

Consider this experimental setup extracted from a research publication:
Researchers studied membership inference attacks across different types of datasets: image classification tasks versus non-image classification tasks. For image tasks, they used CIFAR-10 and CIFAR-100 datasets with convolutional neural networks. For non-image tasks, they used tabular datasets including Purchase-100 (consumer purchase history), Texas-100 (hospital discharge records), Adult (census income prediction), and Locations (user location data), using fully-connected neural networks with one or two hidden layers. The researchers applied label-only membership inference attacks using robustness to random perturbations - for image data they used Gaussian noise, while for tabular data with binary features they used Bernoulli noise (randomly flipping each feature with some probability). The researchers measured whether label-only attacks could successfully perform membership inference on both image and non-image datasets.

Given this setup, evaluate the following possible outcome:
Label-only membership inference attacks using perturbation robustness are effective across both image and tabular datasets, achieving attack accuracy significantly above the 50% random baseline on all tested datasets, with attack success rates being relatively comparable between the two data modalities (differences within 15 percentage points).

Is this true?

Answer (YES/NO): YES